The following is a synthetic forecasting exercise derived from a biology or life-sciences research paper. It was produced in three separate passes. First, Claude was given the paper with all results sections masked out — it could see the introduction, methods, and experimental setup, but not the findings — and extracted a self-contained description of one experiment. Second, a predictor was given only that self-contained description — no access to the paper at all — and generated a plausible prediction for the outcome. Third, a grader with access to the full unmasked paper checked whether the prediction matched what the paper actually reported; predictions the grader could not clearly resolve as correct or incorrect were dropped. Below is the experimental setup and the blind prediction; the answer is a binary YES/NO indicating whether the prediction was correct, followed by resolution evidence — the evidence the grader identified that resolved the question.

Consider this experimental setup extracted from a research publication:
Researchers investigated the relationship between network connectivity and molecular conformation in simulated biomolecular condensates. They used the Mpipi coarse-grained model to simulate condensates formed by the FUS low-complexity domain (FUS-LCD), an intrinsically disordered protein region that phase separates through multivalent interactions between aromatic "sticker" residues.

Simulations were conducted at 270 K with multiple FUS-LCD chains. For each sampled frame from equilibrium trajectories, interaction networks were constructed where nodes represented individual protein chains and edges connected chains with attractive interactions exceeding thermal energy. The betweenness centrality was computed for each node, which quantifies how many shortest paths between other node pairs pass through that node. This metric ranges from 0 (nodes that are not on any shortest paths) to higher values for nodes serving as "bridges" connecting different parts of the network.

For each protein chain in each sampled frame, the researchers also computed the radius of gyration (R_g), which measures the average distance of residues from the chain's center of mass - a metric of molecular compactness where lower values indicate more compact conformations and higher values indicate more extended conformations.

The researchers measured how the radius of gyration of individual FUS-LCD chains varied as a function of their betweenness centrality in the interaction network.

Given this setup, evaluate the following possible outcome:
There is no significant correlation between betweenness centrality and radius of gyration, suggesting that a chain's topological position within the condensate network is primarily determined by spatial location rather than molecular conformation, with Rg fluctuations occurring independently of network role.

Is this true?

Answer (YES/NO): NO